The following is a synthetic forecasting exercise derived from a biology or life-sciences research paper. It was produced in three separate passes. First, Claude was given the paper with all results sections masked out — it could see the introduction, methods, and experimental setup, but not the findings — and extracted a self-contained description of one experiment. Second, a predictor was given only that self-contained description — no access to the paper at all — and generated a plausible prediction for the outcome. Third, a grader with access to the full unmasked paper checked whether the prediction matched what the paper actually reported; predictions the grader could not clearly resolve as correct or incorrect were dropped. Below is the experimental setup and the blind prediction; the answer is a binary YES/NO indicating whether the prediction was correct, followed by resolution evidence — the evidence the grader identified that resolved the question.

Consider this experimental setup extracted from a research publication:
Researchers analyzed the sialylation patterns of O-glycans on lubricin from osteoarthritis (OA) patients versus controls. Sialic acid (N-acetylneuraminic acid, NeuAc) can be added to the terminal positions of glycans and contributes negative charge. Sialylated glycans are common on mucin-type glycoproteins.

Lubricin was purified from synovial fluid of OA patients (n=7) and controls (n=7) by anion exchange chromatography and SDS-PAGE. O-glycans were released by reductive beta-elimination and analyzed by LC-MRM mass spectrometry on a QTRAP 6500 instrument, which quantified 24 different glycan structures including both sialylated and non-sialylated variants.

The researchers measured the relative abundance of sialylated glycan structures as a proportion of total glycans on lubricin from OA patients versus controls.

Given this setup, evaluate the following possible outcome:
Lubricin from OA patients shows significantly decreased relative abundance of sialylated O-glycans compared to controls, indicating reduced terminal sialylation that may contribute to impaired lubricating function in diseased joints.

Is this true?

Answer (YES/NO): YES